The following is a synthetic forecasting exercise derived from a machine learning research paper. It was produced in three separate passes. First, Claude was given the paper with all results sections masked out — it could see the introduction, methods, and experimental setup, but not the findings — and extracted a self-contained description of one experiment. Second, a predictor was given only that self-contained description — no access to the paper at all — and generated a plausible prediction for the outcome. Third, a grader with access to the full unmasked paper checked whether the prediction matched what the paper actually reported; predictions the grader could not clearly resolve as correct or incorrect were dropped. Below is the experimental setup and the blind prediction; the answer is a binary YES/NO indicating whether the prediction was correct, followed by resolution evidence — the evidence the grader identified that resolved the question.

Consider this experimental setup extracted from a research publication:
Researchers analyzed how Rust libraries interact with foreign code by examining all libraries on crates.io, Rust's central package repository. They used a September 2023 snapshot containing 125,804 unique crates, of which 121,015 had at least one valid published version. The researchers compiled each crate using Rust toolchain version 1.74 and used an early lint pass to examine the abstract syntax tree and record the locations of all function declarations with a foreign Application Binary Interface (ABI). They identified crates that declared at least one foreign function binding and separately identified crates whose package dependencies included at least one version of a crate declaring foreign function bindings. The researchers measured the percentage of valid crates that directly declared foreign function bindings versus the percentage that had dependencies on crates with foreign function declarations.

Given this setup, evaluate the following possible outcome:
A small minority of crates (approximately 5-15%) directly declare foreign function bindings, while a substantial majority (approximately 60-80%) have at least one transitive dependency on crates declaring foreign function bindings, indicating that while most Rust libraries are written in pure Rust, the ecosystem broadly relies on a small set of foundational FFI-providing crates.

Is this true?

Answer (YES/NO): NO